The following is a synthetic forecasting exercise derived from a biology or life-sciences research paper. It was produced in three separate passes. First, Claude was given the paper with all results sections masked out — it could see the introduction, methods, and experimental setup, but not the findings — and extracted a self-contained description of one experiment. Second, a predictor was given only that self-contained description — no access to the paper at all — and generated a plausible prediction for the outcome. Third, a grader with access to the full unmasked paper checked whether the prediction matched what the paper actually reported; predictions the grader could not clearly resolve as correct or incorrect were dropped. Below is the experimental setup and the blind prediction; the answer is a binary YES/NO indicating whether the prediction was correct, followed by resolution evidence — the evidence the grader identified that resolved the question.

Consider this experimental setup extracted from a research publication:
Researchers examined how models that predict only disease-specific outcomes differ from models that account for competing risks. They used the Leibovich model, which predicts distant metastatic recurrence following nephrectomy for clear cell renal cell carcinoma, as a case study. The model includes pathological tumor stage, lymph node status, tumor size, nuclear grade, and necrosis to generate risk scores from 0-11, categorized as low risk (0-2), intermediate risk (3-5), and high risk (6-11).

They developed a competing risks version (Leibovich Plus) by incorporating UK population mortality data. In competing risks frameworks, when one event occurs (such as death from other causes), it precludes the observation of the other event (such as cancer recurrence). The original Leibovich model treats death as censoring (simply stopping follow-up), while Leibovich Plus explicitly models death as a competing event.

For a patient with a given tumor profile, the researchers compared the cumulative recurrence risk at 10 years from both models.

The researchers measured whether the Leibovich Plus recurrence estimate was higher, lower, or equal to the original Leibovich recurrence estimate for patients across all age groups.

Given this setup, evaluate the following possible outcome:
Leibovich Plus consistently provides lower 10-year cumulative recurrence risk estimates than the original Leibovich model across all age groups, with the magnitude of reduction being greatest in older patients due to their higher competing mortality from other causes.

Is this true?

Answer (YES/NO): YES